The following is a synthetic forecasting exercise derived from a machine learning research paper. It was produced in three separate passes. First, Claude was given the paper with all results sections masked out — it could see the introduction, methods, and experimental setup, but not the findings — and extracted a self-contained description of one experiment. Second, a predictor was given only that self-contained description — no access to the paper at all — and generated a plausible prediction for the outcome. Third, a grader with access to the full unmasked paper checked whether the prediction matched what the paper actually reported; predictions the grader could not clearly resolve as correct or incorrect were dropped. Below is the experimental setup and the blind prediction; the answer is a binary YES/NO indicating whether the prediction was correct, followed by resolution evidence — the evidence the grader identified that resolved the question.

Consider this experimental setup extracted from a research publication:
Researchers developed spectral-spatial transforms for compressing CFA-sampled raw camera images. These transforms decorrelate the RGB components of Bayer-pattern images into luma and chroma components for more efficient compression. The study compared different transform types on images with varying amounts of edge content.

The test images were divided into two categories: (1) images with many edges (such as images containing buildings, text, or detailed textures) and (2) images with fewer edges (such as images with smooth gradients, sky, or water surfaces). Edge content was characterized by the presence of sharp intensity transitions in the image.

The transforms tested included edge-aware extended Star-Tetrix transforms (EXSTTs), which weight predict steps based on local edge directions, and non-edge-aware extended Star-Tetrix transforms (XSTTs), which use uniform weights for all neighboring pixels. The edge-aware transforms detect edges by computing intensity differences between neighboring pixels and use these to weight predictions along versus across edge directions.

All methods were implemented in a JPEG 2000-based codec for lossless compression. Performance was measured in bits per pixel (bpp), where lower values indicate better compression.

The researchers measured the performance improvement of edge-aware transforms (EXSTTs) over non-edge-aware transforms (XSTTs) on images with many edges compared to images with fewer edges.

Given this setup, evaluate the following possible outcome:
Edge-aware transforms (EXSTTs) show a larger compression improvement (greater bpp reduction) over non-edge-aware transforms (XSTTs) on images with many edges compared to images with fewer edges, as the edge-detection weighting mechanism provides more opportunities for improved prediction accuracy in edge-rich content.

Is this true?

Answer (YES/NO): YES